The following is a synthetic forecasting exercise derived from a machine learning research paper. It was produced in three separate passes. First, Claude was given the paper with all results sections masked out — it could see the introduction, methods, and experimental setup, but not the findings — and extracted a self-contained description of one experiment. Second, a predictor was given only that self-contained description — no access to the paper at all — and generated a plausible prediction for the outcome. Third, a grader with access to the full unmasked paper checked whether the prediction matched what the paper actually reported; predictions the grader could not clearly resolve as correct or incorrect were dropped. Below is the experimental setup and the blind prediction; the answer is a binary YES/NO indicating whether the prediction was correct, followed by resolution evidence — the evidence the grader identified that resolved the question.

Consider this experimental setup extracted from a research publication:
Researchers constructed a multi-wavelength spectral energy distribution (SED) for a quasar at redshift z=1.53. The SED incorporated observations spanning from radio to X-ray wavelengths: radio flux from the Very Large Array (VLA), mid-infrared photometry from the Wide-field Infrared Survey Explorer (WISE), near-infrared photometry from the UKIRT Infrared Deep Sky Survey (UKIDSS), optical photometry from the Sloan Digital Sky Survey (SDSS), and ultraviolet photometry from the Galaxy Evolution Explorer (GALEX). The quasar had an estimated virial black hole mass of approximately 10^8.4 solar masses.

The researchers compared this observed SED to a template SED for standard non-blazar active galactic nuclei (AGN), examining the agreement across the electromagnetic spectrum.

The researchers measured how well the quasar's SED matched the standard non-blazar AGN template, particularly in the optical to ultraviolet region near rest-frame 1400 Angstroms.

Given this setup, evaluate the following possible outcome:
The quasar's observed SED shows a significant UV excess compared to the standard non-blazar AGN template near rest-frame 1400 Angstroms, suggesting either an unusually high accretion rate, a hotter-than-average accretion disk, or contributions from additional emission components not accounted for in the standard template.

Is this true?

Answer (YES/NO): NO